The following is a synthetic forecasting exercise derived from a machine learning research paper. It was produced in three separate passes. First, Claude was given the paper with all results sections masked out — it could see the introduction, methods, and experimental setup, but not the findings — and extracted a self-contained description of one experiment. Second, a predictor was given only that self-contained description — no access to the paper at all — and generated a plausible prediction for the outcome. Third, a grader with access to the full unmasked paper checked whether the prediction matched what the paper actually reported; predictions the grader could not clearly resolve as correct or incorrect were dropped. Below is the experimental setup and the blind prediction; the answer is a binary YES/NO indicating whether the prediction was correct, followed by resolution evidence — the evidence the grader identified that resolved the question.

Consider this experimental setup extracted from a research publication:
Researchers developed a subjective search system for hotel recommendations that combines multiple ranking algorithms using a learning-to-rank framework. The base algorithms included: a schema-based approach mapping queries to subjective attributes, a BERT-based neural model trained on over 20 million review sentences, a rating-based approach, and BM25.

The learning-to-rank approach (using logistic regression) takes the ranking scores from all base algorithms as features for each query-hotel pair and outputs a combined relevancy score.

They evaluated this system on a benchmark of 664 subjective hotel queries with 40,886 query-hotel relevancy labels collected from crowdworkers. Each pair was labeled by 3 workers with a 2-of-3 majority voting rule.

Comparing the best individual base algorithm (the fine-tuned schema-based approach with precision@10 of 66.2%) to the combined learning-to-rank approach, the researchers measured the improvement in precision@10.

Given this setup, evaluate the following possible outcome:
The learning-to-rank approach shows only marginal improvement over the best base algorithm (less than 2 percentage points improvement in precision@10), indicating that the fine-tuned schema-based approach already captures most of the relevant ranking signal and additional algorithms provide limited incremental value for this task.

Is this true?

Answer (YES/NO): NO